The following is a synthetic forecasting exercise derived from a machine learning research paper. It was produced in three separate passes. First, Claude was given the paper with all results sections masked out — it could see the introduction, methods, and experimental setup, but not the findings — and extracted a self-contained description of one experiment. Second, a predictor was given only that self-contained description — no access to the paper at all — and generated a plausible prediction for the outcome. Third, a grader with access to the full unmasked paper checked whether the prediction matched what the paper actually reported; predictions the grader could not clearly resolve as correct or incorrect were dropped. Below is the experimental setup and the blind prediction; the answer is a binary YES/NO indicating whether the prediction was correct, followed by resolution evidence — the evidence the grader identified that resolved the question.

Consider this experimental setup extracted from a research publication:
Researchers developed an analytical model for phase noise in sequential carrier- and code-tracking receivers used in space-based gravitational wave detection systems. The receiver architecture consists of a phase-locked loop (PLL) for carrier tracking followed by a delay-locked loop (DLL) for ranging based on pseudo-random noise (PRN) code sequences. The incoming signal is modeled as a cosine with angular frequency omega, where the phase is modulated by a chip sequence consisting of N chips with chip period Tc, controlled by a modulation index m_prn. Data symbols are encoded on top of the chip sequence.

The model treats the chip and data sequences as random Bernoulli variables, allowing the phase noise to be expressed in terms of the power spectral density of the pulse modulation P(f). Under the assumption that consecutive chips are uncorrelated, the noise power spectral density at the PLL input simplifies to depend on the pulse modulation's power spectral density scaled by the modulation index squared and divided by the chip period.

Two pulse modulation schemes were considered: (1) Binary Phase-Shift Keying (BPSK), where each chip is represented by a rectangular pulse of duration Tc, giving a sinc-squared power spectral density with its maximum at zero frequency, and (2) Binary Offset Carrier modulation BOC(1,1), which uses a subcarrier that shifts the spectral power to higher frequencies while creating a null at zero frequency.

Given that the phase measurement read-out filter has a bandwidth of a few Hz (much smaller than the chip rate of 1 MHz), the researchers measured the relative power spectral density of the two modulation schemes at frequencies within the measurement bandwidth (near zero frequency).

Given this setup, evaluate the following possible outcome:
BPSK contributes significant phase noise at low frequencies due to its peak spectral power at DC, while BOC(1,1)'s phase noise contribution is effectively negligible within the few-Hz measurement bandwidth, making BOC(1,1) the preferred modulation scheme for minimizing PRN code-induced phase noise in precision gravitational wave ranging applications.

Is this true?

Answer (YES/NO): YES